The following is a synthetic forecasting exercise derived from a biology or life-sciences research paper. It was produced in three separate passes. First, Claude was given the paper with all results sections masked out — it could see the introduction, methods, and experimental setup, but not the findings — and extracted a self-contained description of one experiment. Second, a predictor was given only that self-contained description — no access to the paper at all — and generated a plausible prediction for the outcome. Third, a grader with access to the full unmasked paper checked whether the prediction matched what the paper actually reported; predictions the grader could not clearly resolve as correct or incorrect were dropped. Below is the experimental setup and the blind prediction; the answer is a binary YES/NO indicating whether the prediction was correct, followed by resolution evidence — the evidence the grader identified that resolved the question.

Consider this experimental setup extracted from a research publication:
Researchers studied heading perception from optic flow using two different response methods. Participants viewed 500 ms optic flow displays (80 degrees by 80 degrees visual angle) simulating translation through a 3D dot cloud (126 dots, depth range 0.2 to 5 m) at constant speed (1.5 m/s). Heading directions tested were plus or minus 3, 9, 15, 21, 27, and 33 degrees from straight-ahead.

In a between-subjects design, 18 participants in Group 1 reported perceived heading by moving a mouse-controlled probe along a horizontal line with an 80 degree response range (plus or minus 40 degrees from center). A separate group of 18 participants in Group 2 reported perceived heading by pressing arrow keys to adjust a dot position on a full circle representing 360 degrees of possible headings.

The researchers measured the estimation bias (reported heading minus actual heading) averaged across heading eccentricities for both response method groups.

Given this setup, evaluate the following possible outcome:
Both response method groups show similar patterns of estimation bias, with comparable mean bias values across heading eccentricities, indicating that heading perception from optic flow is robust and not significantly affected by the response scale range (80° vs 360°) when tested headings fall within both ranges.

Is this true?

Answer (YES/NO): NO